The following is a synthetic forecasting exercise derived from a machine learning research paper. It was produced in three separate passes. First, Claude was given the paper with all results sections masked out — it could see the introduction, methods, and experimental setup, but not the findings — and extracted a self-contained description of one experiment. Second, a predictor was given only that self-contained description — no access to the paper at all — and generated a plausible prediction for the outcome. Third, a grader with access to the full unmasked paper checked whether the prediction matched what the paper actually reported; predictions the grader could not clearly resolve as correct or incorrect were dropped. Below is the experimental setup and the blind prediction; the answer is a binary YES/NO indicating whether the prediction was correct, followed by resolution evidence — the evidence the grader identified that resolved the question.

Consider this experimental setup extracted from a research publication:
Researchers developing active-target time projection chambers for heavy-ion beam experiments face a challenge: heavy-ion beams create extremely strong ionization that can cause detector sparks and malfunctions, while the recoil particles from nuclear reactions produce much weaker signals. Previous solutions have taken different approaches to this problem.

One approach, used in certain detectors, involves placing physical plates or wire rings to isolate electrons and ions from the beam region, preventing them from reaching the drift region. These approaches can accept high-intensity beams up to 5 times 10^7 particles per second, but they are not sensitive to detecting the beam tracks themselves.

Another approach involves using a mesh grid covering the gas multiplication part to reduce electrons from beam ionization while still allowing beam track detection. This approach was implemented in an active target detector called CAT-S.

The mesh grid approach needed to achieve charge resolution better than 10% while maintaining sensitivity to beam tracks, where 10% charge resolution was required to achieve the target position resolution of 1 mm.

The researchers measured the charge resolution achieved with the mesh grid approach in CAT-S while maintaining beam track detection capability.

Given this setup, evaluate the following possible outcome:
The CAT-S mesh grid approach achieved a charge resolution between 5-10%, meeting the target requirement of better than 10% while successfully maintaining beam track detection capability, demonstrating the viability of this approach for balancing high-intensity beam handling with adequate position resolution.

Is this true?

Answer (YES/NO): NO